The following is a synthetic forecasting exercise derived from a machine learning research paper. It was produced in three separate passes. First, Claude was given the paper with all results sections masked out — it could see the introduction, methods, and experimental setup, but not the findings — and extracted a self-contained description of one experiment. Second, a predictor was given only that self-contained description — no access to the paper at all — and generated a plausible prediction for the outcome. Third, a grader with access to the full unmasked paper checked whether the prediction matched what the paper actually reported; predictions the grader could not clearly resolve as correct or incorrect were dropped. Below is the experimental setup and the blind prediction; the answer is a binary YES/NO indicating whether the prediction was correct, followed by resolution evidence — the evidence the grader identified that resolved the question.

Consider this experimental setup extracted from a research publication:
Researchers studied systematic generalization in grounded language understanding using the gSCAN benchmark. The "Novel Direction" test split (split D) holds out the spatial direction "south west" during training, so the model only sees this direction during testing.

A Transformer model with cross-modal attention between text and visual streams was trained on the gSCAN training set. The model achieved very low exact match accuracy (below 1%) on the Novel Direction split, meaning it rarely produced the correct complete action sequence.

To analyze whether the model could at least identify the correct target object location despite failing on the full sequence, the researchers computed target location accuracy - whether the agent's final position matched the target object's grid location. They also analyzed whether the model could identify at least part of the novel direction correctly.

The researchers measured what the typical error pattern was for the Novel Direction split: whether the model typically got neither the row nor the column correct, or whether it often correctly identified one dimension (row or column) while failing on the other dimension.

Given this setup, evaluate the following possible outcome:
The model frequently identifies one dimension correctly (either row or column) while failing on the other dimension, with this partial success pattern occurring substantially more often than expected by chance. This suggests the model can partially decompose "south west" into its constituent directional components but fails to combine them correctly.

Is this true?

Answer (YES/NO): YES